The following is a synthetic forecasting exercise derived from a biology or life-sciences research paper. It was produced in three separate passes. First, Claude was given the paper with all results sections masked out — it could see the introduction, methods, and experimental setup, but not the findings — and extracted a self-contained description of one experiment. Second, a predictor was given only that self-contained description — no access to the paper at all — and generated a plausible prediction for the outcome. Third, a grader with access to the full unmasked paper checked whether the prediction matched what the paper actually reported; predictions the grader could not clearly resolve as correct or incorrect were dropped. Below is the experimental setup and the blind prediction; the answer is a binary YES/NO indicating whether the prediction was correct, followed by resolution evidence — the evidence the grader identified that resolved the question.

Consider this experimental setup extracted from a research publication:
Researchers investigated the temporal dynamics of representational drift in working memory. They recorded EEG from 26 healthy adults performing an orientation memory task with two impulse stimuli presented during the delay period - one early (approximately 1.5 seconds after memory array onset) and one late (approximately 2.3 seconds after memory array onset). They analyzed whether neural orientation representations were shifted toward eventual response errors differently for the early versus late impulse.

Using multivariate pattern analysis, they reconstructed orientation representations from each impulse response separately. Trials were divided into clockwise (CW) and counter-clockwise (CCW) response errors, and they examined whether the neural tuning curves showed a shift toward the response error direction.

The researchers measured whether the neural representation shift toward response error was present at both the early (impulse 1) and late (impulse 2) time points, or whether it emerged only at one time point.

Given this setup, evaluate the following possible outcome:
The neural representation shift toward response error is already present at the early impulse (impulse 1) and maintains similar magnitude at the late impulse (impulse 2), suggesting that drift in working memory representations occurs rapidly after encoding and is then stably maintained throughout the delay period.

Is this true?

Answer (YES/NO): NO